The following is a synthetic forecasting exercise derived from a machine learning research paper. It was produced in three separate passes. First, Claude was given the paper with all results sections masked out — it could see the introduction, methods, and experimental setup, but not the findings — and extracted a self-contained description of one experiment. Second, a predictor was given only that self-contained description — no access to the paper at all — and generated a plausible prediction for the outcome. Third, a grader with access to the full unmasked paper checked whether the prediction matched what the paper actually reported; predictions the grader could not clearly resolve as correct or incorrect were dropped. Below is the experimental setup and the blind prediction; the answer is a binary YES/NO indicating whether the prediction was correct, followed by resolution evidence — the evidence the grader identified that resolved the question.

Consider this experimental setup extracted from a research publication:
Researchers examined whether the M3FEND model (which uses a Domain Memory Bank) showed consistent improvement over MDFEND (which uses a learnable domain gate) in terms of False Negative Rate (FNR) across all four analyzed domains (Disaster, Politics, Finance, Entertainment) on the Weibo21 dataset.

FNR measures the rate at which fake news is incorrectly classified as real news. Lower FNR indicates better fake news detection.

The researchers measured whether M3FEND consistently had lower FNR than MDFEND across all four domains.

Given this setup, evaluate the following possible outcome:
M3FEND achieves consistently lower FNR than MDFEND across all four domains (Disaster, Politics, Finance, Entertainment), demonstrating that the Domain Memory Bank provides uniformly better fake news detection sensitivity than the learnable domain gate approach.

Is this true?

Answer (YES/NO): NO